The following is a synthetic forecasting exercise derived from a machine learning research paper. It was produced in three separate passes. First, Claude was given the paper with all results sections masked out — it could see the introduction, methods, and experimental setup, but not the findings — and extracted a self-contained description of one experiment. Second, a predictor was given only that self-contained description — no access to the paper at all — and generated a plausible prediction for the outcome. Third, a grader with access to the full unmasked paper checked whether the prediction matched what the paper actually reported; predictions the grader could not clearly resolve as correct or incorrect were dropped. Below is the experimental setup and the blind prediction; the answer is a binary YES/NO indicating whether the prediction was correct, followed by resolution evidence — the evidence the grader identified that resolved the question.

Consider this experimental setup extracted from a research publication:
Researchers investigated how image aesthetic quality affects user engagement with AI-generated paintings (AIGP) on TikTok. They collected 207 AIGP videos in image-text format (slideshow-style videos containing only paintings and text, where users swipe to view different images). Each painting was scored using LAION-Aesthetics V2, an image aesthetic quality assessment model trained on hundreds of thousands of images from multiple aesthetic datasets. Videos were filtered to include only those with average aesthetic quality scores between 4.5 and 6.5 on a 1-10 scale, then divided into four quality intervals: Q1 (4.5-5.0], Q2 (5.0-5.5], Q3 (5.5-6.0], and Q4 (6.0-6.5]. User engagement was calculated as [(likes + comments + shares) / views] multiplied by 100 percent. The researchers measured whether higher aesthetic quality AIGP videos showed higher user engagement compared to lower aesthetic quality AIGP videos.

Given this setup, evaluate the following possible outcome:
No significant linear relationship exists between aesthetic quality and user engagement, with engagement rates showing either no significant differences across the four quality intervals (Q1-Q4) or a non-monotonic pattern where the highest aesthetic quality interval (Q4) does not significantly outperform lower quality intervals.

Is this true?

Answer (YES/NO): YES